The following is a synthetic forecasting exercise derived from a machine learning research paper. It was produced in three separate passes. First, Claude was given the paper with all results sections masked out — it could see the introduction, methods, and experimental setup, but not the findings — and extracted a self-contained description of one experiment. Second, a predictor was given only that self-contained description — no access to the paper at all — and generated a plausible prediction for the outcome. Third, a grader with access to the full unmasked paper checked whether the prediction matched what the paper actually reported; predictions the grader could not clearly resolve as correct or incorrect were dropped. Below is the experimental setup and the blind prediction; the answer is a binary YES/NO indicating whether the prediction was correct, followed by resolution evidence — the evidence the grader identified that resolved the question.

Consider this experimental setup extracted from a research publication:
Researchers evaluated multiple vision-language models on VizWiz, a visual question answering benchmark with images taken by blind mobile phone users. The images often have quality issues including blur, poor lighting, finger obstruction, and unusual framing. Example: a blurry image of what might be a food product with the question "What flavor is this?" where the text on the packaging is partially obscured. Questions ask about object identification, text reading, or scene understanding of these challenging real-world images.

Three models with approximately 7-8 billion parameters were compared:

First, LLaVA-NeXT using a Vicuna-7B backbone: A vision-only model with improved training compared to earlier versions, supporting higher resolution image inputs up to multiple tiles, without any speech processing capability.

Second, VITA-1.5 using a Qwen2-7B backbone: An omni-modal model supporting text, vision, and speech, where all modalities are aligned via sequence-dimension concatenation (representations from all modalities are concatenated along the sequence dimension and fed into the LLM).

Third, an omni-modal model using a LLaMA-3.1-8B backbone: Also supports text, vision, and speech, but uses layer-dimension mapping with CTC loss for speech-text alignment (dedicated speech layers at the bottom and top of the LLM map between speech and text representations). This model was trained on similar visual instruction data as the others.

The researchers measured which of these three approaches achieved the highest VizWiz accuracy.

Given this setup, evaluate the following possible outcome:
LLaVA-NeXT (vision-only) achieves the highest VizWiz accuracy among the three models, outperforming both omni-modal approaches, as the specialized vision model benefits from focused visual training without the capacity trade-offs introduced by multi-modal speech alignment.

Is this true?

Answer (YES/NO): YES